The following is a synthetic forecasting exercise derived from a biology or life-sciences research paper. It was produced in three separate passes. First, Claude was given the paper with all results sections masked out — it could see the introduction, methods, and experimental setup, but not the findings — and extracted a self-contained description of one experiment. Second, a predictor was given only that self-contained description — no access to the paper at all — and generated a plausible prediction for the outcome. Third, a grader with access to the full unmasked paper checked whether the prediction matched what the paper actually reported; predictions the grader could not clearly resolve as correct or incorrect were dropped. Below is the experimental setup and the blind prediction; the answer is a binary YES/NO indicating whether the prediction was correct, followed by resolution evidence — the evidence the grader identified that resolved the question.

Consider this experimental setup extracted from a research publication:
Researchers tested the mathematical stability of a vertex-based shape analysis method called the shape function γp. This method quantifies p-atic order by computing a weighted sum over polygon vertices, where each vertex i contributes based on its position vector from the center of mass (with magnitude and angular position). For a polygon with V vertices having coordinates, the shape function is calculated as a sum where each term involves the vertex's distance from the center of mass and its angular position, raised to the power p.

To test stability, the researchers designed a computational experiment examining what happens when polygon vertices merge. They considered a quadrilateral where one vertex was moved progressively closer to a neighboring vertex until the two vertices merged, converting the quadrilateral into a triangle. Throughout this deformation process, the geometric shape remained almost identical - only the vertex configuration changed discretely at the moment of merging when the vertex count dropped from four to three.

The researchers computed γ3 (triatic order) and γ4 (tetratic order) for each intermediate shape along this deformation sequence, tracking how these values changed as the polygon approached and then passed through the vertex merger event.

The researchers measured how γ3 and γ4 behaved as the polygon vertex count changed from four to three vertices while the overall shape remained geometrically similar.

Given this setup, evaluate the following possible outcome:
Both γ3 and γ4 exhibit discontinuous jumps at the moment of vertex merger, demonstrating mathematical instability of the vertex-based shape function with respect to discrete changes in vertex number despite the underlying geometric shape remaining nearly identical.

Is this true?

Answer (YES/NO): YES